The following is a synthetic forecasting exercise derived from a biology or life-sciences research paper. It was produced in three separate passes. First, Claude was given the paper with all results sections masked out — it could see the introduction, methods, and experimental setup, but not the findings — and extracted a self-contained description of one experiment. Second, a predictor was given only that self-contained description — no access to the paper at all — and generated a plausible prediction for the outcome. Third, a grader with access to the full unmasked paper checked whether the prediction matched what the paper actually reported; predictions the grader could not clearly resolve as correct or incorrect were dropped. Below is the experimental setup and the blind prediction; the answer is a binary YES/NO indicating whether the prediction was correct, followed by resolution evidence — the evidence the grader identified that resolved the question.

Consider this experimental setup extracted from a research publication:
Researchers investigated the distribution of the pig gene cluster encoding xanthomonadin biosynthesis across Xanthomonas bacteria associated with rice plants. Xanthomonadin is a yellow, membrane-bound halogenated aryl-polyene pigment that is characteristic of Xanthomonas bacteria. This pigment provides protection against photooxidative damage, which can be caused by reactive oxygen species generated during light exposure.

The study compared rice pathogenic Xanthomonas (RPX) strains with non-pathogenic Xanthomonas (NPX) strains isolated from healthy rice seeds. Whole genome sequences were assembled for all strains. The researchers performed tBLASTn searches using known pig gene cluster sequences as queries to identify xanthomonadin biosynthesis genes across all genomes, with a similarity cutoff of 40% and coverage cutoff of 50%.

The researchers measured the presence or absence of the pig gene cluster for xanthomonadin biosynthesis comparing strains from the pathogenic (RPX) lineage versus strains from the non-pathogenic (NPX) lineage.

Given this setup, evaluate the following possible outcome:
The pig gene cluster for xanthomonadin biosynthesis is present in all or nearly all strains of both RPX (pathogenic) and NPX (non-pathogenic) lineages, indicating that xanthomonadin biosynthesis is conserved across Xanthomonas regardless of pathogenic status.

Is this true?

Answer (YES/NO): YES